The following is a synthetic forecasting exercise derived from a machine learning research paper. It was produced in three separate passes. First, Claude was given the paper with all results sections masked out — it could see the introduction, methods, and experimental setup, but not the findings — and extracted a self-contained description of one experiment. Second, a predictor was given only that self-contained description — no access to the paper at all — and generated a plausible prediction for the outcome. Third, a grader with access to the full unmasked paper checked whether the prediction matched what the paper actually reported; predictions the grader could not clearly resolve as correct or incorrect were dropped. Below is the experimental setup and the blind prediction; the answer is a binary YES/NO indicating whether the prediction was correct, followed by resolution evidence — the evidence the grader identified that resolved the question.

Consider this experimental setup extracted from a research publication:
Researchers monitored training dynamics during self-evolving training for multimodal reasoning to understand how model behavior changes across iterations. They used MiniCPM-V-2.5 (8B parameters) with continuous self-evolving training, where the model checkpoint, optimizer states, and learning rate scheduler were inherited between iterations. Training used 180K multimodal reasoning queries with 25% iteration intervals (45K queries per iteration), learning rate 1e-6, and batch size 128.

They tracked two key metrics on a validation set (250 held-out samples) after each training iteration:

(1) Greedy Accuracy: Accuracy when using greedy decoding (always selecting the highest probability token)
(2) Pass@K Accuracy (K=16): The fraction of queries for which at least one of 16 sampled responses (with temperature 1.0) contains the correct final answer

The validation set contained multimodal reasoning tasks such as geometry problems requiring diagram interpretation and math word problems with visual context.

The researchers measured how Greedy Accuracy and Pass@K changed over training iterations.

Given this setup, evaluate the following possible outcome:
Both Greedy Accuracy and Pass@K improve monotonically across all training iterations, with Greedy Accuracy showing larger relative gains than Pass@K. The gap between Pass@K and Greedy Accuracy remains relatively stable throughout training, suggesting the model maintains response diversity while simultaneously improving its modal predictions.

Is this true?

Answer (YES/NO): NO